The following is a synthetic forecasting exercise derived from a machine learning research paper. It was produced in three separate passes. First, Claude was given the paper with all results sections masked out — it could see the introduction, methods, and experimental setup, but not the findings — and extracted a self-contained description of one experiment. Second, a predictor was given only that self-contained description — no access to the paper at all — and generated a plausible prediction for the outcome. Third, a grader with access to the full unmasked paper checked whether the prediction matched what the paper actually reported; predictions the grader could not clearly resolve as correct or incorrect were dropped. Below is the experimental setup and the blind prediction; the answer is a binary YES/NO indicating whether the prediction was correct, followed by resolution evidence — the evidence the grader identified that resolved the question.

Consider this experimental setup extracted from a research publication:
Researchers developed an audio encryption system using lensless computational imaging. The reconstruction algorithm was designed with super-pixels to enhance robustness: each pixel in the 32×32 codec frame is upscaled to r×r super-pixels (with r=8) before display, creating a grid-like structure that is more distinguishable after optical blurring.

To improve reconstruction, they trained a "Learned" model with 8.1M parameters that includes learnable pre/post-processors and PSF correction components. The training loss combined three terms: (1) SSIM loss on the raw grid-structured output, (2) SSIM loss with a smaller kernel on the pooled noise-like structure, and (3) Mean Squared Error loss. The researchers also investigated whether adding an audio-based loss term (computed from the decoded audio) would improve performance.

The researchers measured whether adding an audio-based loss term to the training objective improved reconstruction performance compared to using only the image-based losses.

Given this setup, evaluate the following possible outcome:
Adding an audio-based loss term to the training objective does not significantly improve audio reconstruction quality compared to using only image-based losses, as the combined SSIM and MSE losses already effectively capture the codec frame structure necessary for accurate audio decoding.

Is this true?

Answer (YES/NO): YES